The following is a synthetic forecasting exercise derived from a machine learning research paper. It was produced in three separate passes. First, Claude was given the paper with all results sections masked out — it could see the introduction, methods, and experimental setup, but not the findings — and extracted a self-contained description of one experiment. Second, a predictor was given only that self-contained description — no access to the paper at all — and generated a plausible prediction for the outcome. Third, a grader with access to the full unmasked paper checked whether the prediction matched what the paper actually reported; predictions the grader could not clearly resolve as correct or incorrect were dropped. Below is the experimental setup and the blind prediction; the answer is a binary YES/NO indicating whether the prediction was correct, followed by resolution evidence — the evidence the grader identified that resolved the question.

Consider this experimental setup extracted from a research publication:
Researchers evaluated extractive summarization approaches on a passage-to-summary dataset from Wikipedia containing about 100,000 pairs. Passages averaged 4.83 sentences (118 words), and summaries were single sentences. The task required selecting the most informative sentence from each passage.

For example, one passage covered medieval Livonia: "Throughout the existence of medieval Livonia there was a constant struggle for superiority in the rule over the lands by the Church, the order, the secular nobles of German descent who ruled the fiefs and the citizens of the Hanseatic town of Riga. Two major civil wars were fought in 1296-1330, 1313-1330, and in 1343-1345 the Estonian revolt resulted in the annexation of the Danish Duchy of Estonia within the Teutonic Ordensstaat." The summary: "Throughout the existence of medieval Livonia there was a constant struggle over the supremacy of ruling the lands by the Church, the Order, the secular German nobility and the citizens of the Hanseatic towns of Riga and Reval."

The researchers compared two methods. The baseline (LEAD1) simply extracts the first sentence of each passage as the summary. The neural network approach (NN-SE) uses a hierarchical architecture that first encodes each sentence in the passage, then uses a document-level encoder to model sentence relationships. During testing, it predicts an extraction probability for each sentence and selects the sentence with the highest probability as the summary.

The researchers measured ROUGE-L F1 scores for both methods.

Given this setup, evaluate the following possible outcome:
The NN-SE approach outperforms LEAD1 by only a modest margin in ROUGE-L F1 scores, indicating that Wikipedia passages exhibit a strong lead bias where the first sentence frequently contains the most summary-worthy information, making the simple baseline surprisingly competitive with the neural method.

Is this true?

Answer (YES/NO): YES